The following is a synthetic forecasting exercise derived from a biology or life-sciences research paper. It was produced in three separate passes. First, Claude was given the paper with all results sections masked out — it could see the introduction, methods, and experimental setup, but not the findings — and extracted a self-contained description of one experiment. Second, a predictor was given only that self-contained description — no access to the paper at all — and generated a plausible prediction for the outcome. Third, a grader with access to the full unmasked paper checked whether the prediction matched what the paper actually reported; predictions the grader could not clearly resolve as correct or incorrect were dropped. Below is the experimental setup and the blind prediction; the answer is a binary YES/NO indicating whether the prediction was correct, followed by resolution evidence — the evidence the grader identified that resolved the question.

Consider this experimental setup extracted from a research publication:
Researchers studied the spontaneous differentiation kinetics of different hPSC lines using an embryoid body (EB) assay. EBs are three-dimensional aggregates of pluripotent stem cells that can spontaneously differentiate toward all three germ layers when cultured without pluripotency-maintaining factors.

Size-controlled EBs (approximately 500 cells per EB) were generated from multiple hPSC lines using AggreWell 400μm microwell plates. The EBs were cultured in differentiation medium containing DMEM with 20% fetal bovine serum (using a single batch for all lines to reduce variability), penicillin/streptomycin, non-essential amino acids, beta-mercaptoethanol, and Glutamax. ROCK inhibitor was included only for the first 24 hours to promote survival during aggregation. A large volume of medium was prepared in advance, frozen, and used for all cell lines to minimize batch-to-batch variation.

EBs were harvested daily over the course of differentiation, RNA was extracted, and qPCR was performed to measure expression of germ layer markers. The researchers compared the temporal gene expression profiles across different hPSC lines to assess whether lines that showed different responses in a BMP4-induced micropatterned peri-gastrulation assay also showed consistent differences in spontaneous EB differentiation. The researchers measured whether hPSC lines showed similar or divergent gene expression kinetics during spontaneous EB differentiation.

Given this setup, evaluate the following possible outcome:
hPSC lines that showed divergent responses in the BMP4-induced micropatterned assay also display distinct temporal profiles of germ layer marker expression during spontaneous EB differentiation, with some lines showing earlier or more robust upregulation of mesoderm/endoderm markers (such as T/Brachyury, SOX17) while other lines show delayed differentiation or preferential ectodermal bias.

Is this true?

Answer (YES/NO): YES